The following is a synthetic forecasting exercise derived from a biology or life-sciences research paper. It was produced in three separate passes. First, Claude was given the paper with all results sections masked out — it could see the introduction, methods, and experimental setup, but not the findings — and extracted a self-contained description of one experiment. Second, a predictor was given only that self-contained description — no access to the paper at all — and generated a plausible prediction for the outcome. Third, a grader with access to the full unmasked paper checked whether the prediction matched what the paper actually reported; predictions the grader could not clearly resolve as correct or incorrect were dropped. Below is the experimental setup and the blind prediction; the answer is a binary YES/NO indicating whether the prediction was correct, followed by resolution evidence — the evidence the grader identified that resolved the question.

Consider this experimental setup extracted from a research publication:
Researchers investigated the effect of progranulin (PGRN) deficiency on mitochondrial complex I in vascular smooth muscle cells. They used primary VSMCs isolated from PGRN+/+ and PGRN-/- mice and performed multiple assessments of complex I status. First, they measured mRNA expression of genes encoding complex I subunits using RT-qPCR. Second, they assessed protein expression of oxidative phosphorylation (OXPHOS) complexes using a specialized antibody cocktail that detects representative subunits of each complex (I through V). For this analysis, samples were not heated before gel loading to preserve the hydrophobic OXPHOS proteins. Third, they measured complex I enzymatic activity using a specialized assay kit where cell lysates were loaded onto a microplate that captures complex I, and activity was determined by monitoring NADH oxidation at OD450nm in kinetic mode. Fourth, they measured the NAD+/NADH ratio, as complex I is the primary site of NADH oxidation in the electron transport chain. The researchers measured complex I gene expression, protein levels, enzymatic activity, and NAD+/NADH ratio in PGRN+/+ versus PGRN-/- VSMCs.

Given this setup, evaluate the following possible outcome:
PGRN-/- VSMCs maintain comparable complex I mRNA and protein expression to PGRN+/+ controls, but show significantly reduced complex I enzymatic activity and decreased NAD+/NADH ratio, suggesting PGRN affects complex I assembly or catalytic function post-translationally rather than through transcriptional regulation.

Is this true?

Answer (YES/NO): NO